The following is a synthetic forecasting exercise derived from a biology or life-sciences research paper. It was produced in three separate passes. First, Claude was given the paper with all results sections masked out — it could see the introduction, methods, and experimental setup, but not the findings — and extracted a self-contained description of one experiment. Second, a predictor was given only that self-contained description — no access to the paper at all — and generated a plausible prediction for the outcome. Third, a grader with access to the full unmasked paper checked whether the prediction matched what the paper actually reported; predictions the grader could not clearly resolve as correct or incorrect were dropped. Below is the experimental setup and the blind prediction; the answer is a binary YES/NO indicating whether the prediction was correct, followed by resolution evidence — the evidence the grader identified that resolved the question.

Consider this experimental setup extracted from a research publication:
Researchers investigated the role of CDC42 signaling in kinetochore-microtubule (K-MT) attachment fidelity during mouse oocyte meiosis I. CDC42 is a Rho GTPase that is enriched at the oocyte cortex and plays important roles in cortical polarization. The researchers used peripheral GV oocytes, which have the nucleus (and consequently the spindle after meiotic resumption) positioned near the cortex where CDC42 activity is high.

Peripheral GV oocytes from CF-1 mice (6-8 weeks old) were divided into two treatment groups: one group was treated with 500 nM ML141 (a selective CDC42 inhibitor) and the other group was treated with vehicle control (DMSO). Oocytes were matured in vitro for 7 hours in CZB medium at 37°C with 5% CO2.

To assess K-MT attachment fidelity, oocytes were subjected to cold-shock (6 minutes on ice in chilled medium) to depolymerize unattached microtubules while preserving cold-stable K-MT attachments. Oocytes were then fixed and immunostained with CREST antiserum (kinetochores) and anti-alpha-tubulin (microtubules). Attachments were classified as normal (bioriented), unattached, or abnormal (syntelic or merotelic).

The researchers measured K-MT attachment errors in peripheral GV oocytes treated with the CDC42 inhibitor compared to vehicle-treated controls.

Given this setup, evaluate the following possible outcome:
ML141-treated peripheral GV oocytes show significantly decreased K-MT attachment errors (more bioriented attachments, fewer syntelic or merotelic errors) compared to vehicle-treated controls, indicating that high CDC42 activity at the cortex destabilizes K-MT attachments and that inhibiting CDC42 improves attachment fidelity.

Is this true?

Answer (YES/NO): YES